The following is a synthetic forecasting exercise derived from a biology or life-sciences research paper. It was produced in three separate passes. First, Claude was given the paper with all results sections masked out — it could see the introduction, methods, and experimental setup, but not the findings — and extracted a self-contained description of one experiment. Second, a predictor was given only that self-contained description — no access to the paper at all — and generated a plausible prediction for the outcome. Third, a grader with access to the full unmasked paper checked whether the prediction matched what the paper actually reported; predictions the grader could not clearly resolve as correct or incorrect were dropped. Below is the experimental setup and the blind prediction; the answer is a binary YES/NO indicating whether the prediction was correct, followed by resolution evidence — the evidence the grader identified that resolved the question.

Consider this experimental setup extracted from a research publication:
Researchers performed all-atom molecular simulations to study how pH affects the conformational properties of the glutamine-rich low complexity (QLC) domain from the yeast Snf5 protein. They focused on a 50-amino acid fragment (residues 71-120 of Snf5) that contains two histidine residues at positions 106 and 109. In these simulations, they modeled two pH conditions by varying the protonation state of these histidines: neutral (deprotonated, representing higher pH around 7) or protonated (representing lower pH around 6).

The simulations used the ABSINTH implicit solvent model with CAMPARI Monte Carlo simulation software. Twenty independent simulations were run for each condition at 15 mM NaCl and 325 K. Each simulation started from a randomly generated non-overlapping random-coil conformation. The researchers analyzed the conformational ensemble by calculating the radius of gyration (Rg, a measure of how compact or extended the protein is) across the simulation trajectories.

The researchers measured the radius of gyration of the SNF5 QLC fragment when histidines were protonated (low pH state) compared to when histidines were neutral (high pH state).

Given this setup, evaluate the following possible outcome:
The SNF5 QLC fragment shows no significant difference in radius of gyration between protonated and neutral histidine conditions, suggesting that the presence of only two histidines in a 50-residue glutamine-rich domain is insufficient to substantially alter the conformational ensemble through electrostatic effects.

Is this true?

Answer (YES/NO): NO